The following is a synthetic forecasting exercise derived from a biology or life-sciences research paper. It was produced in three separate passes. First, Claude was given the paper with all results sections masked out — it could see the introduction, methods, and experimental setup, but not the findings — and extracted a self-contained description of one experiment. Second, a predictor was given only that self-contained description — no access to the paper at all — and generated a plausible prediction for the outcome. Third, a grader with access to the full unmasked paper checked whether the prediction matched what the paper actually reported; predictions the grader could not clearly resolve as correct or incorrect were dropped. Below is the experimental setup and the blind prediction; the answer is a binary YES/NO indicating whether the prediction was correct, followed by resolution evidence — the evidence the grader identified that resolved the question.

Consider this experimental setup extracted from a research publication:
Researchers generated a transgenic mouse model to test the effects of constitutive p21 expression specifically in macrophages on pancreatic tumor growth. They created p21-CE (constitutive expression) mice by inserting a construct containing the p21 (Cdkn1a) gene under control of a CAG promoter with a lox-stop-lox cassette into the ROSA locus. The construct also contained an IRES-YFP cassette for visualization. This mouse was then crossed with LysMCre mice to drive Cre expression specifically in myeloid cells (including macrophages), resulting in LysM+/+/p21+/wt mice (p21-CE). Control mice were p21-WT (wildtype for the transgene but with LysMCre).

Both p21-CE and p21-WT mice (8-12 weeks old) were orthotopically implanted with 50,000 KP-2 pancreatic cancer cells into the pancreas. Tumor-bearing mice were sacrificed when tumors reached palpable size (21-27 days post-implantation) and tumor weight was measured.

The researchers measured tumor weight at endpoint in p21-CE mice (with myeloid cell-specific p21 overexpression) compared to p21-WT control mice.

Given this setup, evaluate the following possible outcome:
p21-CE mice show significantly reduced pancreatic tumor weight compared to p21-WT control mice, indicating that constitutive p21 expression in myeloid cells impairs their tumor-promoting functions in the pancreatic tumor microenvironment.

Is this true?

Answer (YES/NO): NO